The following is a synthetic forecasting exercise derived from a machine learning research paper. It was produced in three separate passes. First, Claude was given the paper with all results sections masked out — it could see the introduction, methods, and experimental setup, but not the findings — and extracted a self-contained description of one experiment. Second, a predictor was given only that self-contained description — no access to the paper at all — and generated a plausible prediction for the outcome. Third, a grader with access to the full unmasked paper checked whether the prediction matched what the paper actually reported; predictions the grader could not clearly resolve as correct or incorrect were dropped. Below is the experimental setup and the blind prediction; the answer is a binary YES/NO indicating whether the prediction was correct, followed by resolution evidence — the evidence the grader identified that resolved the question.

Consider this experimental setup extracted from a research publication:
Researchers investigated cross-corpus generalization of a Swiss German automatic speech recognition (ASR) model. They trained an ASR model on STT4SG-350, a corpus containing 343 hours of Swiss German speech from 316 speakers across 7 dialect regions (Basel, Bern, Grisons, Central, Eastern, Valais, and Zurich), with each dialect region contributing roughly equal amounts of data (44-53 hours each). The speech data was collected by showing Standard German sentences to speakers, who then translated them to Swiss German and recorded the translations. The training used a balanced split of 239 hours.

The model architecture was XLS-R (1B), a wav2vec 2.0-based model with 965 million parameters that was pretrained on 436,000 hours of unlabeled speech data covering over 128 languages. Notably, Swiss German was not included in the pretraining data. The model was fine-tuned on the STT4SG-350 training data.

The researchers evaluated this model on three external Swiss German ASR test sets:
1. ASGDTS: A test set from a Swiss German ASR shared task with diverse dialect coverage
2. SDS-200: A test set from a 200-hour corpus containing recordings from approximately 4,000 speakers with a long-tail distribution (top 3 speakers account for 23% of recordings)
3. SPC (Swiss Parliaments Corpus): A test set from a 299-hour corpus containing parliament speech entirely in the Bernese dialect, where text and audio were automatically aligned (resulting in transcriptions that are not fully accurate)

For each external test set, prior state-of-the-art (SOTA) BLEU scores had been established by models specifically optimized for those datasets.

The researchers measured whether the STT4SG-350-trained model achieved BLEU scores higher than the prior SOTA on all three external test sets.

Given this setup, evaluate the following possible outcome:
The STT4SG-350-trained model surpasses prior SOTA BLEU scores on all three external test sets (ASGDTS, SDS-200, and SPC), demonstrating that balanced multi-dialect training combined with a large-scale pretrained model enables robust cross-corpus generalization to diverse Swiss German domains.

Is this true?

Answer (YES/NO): NO